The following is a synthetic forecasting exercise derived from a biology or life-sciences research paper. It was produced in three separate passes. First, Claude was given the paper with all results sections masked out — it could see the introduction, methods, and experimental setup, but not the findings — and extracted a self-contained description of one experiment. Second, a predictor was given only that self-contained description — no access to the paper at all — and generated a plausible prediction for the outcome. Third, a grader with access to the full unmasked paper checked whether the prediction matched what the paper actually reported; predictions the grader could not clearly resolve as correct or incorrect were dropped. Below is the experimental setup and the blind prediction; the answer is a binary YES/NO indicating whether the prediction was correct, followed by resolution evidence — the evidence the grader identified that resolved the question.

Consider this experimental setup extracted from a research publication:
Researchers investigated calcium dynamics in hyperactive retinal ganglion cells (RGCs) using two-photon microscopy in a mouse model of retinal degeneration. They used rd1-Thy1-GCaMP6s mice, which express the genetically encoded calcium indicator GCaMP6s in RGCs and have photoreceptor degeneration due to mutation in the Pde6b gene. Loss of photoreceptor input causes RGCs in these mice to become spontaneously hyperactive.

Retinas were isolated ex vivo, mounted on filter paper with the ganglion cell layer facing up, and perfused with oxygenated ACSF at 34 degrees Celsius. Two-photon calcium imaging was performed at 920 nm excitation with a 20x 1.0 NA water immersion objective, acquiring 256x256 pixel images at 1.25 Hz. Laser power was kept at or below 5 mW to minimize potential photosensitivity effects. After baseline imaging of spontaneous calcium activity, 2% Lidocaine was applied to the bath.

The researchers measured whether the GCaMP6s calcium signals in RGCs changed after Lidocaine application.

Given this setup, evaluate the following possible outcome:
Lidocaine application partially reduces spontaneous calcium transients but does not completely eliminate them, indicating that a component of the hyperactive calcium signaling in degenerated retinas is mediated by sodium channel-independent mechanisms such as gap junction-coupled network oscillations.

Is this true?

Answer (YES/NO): NO